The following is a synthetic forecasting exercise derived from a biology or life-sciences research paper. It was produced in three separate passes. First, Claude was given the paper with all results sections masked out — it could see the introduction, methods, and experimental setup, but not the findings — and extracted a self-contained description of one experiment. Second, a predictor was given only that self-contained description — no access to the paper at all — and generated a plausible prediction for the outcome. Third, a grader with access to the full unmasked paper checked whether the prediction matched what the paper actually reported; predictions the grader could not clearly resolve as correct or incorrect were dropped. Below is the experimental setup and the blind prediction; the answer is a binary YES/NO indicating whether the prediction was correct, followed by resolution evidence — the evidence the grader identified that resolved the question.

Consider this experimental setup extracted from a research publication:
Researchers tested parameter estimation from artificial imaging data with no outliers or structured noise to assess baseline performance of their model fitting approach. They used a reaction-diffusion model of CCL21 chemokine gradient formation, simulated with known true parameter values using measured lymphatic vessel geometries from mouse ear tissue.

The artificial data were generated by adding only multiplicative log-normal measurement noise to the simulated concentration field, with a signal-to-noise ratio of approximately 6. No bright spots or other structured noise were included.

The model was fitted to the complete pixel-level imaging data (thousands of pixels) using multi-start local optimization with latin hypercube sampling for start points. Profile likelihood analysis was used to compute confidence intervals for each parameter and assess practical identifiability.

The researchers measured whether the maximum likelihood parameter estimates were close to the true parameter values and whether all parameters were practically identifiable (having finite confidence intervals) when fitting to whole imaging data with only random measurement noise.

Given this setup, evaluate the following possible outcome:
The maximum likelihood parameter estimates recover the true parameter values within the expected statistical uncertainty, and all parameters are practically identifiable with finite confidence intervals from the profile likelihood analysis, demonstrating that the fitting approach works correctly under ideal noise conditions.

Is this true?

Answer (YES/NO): YES